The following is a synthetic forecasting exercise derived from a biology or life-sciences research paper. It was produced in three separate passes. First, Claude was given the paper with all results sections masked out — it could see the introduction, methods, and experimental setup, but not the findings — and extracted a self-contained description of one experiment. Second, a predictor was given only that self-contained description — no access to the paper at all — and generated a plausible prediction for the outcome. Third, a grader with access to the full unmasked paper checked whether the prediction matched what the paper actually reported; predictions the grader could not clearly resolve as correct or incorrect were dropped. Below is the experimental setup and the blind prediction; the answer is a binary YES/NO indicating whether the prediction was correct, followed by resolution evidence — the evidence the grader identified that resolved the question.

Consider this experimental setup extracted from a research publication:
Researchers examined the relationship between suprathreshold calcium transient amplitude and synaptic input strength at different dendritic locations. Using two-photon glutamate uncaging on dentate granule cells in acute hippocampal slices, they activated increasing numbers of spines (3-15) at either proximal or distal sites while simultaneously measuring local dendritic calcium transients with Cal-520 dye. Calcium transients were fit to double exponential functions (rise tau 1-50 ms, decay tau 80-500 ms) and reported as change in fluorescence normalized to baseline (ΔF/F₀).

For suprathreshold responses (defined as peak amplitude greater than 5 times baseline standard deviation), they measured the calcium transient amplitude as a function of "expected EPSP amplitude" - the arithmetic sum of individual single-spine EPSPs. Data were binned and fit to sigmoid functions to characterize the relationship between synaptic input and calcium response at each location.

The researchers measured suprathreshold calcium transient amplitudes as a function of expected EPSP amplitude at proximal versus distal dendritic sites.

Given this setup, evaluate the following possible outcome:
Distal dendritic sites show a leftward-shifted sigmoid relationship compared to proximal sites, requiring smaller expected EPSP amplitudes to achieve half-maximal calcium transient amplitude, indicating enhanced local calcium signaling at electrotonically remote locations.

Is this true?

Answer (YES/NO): YES